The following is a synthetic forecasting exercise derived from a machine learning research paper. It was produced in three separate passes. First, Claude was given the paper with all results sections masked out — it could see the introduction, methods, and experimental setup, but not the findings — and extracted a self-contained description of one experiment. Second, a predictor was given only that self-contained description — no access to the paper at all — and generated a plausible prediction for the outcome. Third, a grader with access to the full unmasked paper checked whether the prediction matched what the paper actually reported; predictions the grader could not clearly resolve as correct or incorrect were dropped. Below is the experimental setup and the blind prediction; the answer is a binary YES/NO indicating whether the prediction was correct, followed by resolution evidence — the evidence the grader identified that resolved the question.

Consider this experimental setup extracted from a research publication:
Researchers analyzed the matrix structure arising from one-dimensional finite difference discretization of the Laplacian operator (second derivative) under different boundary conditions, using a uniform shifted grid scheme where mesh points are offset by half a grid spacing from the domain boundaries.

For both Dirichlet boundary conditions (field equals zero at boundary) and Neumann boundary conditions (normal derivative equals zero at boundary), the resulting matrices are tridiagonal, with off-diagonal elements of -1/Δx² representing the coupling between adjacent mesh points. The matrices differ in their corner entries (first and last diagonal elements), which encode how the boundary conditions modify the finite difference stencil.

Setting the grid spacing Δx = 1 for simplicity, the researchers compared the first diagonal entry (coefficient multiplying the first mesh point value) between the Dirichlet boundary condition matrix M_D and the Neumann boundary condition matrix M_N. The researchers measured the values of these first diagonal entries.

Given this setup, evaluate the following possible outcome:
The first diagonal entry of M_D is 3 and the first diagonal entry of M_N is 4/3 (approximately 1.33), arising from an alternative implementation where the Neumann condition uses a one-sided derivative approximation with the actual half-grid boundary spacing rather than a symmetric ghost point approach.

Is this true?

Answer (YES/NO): NO